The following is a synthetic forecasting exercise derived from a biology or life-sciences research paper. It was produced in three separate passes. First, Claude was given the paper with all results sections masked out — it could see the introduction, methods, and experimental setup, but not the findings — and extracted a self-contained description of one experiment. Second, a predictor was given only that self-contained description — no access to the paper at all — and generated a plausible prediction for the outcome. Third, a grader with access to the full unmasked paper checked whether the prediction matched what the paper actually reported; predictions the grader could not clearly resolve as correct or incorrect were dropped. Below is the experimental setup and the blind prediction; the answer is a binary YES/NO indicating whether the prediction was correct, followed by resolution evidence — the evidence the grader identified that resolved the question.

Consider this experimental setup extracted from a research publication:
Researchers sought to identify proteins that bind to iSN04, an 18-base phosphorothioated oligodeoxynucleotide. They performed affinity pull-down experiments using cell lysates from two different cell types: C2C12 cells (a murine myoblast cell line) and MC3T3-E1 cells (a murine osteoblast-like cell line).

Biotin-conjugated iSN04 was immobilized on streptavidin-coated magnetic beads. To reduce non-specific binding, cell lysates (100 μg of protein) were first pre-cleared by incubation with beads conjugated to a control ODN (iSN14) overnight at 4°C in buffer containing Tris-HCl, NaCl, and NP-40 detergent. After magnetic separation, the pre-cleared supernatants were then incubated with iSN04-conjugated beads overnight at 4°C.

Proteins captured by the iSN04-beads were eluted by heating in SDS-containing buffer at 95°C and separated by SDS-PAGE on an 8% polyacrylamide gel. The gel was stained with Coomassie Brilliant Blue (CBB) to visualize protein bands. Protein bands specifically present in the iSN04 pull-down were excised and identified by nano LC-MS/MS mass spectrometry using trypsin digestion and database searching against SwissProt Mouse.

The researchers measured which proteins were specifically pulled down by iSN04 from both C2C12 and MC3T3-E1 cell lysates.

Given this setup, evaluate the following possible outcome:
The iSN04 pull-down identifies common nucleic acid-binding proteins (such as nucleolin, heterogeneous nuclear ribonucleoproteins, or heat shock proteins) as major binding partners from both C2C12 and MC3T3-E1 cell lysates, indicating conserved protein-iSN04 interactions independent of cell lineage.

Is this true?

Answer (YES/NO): NO